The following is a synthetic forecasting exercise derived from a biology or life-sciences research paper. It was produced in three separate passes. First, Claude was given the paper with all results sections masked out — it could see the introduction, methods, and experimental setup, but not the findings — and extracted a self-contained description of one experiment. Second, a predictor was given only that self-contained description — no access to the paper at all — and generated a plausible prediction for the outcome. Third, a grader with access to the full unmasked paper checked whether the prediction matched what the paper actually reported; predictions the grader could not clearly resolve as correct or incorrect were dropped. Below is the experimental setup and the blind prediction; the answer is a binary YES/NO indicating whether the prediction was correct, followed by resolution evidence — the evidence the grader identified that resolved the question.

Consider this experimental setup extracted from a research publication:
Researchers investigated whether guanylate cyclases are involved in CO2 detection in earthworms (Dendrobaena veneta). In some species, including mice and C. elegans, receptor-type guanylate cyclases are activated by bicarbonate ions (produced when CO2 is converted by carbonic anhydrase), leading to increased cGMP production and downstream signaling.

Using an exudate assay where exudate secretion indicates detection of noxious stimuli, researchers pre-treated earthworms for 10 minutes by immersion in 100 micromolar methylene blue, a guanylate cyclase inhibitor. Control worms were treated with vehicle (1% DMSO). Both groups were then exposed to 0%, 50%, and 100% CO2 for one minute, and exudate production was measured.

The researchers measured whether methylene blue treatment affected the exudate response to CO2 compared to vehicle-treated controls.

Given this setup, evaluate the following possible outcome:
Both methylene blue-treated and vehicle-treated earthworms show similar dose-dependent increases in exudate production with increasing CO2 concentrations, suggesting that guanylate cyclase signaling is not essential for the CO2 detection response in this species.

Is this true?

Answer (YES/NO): YES